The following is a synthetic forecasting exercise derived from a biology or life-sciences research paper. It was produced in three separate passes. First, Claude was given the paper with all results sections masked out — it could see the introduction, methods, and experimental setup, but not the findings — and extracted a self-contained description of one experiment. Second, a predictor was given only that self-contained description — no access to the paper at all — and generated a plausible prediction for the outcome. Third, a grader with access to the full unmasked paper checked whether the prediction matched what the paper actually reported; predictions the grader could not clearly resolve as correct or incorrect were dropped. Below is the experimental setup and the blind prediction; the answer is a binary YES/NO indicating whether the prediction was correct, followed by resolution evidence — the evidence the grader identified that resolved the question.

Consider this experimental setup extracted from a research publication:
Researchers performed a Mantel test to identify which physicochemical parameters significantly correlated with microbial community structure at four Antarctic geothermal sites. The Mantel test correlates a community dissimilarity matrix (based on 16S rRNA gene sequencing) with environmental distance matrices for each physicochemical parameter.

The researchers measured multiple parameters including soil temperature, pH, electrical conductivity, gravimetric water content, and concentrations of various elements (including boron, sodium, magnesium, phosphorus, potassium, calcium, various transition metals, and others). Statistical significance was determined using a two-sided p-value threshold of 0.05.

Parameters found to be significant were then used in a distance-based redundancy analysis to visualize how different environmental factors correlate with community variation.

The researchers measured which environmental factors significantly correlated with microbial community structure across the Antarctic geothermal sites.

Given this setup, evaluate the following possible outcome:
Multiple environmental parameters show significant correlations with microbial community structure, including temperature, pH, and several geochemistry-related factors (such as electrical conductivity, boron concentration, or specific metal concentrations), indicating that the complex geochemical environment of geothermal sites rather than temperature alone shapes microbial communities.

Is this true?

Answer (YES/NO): NO